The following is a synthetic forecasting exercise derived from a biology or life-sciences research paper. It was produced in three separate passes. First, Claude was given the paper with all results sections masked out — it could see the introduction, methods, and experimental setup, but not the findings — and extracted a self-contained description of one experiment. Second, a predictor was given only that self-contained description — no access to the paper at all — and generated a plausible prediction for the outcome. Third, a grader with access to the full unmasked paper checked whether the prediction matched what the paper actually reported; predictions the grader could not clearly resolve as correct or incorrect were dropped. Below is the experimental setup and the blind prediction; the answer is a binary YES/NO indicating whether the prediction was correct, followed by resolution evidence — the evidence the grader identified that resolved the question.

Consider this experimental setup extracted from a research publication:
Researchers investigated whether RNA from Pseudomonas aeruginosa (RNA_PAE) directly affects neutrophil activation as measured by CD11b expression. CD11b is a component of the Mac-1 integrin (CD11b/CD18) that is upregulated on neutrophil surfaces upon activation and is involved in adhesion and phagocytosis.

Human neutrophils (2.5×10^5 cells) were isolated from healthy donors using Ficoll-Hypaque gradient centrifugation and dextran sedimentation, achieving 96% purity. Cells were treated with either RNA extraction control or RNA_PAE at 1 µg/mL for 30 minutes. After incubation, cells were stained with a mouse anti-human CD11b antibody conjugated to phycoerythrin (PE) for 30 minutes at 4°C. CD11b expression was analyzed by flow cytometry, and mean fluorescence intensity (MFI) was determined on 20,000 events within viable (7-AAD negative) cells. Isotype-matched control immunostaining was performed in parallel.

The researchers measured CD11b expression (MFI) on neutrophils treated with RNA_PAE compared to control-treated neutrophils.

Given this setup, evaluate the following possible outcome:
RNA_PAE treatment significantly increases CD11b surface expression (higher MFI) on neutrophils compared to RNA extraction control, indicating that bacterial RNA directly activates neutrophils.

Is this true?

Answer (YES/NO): NO